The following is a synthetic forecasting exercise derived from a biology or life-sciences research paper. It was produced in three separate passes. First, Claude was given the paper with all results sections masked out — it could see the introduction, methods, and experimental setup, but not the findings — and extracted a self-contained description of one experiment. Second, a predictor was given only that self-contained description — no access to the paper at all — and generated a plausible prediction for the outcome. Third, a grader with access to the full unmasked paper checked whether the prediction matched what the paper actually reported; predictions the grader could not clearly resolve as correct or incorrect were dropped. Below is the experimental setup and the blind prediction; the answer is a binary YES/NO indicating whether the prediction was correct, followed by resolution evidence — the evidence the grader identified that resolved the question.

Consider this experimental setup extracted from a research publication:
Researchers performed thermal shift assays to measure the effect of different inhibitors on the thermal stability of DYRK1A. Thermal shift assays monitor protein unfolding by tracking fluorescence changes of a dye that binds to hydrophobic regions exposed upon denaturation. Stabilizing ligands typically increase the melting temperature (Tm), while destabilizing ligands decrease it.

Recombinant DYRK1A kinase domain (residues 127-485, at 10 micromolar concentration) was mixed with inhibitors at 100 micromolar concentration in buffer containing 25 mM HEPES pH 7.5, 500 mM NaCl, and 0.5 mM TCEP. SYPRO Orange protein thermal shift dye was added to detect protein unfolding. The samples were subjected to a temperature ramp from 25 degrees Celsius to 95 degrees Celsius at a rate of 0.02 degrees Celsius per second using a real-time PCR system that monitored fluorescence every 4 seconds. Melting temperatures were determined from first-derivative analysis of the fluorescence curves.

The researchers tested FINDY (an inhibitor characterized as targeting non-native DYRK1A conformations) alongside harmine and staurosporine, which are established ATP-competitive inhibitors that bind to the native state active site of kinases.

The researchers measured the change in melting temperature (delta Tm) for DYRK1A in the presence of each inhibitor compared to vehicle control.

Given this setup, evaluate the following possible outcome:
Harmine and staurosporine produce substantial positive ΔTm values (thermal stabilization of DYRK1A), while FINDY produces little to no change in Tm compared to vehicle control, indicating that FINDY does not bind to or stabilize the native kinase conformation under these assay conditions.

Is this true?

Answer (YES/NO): NO